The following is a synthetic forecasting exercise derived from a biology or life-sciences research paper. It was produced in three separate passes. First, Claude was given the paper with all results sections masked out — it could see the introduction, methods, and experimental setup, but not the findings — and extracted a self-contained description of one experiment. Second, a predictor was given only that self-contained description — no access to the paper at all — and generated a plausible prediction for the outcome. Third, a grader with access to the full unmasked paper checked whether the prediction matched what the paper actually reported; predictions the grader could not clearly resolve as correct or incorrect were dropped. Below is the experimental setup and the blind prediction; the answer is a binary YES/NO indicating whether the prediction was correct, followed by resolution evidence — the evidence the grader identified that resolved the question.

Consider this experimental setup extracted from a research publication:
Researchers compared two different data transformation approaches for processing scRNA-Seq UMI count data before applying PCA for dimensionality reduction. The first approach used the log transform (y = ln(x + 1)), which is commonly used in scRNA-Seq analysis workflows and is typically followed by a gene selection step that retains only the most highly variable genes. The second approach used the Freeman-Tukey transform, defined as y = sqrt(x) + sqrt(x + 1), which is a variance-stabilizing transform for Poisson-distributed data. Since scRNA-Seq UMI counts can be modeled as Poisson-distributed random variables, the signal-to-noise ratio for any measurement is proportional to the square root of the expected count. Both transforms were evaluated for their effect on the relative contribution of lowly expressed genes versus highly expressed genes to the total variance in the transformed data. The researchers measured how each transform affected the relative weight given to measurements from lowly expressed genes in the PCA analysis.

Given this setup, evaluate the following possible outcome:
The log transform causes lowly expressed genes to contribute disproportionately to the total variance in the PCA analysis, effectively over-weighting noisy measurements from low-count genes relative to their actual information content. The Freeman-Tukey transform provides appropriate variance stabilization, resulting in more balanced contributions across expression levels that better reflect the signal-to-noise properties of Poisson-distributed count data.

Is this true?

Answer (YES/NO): YES